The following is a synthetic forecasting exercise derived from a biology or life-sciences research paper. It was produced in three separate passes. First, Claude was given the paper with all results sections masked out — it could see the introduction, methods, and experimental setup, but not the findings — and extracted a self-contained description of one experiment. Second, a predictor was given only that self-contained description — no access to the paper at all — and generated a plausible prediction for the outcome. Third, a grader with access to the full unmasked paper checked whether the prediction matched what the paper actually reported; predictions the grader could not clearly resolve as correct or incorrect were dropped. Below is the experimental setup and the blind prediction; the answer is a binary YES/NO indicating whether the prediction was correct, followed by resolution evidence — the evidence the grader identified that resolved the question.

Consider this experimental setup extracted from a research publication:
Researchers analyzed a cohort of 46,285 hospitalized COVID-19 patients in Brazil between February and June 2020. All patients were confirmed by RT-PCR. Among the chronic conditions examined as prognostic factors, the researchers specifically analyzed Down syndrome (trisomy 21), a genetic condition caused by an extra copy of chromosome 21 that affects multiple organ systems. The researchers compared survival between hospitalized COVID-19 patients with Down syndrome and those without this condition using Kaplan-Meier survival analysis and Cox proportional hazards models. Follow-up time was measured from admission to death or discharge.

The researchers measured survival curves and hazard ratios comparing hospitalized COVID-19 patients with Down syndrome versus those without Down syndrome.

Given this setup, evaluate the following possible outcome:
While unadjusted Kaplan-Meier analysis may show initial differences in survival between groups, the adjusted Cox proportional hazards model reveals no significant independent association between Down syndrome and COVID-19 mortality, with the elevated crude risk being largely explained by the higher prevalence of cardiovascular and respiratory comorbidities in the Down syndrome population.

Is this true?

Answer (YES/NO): NO